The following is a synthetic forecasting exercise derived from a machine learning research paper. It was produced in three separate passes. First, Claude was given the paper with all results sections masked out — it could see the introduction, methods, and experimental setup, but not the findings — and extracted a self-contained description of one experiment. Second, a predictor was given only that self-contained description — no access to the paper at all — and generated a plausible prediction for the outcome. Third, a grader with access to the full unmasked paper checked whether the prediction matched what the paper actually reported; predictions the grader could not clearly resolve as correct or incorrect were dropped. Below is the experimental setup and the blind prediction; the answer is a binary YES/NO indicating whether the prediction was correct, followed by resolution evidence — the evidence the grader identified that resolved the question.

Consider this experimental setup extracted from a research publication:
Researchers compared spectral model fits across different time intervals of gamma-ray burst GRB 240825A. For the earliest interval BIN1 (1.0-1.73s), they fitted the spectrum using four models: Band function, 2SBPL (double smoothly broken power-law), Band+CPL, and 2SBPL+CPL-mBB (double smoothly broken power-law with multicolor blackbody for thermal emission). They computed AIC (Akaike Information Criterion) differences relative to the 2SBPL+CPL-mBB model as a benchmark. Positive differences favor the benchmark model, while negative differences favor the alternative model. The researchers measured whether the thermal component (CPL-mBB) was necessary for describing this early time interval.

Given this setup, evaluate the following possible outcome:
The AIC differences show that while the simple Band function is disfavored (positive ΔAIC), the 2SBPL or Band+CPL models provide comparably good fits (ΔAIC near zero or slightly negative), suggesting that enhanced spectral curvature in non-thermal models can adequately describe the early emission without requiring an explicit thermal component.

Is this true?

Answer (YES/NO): YES